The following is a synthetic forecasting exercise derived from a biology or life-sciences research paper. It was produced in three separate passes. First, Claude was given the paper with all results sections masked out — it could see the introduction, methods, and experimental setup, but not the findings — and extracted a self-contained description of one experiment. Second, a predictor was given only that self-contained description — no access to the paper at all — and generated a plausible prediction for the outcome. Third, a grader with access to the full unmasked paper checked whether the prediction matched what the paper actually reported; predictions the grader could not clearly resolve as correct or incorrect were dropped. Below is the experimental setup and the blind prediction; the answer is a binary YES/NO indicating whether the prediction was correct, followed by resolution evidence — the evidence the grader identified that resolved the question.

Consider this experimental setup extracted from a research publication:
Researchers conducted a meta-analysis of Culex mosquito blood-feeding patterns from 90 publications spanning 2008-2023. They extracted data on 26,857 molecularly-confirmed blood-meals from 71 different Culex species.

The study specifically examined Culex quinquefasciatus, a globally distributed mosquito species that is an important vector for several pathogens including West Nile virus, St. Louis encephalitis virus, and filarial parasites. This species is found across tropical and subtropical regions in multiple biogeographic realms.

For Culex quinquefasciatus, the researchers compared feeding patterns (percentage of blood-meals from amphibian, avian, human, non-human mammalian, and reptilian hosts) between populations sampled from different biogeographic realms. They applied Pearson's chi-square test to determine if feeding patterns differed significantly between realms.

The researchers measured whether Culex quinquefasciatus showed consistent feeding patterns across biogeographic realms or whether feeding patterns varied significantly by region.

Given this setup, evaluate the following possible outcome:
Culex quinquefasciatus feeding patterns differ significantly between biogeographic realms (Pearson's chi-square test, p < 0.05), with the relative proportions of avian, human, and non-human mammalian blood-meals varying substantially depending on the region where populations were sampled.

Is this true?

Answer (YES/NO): YES